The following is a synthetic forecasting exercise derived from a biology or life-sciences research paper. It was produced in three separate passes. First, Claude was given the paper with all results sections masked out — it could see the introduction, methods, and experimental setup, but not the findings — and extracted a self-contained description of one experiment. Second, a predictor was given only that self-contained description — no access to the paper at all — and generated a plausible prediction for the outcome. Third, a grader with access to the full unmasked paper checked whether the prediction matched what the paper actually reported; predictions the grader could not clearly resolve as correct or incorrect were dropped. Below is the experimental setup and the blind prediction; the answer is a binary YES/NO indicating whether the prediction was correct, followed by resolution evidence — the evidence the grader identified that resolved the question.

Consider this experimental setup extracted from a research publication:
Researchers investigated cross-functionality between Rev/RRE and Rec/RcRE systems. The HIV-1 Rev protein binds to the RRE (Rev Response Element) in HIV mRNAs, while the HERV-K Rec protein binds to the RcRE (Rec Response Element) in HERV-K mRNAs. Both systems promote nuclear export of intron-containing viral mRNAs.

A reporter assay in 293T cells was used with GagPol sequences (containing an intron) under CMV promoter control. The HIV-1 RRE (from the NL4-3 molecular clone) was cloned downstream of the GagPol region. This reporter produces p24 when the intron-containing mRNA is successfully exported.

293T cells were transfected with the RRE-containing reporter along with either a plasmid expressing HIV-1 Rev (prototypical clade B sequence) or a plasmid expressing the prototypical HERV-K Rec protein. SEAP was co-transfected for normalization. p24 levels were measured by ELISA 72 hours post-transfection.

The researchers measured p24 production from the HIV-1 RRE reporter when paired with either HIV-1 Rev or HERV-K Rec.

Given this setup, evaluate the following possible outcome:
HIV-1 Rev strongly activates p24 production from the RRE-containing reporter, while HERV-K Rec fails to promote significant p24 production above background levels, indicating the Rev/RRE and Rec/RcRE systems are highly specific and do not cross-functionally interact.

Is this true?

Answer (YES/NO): NO